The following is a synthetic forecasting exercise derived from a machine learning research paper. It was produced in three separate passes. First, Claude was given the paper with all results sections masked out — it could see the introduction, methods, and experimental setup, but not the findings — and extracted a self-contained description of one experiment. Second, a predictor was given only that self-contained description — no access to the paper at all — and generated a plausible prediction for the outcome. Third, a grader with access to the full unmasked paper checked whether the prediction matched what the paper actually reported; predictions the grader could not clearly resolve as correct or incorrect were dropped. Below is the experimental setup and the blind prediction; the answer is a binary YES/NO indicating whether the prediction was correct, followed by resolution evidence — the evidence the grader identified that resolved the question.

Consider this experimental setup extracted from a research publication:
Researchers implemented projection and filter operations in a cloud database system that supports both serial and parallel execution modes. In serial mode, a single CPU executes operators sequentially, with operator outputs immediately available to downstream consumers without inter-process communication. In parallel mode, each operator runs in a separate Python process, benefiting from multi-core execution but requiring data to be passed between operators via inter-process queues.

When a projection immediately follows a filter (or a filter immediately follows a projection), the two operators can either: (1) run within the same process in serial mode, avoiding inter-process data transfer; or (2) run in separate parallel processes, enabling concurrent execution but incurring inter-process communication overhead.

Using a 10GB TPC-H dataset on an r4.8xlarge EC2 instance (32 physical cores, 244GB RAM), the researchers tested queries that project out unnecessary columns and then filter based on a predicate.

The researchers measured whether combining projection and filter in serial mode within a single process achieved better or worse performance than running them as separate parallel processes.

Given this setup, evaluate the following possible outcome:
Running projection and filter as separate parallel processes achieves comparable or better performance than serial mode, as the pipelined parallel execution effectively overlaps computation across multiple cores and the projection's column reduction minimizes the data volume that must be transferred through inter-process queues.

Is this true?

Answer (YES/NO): NO